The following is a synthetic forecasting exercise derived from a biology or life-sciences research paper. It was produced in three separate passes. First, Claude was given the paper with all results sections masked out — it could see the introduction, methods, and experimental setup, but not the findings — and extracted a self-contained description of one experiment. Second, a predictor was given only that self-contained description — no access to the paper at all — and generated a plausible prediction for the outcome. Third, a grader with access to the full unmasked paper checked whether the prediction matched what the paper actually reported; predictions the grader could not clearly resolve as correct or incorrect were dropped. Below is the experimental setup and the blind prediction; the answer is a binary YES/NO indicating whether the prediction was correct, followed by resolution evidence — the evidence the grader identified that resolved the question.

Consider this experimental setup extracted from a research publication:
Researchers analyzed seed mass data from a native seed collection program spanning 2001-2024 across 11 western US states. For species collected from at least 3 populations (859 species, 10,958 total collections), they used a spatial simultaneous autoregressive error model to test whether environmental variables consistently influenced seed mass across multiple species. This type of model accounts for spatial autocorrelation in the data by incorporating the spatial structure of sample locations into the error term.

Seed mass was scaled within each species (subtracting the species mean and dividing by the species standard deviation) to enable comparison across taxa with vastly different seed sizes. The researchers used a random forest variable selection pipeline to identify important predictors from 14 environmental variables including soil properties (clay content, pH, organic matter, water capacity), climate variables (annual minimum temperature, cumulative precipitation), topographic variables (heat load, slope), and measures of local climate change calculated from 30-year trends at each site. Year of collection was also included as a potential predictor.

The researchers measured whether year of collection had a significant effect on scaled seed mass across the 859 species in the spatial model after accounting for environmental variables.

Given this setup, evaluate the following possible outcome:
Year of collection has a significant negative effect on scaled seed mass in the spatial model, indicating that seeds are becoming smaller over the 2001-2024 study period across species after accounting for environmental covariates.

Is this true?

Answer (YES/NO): YES